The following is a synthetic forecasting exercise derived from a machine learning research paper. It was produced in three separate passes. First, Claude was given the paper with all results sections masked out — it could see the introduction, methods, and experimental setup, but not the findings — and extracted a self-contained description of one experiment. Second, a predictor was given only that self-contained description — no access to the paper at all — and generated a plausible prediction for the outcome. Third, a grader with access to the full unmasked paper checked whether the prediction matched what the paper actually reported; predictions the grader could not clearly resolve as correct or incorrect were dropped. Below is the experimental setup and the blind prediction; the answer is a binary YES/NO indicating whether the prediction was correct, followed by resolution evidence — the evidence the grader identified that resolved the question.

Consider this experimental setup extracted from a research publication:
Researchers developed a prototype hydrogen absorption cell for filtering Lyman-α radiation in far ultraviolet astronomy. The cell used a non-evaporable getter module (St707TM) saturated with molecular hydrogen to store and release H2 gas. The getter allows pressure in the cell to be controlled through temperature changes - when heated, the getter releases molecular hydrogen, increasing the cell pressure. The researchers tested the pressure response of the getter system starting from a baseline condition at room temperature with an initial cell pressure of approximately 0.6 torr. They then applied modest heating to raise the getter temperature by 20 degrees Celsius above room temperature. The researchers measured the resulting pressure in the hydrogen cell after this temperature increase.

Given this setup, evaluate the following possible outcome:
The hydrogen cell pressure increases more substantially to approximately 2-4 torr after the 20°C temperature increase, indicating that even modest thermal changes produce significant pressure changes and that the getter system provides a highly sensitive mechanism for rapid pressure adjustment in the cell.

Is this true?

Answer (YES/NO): NO